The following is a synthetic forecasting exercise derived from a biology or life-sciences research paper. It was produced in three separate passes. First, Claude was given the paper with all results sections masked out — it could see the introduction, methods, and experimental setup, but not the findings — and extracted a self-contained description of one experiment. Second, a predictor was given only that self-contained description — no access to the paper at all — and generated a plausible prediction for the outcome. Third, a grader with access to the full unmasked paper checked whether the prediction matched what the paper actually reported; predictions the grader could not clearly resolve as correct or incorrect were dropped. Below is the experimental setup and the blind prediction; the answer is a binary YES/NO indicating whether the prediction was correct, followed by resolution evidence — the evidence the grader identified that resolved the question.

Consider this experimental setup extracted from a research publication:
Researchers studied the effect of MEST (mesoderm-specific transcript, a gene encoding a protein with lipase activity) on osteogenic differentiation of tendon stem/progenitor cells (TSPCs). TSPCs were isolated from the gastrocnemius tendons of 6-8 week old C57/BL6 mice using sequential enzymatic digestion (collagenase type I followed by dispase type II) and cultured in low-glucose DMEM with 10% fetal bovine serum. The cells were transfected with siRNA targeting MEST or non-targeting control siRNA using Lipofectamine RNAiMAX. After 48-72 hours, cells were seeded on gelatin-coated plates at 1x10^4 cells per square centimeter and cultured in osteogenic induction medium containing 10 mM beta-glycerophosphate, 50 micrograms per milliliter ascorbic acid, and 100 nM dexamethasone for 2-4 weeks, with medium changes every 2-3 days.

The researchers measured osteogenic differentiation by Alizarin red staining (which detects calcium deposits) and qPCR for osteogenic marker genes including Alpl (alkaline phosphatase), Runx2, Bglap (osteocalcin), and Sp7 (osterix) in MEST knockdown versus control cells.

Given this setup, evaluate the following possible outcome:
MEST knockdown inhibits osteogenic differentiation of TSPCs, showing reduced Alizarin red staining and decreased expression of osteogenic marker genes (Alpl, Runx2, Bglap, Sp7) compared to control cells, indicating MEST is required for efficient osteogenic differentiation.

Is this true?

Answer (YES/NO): YES